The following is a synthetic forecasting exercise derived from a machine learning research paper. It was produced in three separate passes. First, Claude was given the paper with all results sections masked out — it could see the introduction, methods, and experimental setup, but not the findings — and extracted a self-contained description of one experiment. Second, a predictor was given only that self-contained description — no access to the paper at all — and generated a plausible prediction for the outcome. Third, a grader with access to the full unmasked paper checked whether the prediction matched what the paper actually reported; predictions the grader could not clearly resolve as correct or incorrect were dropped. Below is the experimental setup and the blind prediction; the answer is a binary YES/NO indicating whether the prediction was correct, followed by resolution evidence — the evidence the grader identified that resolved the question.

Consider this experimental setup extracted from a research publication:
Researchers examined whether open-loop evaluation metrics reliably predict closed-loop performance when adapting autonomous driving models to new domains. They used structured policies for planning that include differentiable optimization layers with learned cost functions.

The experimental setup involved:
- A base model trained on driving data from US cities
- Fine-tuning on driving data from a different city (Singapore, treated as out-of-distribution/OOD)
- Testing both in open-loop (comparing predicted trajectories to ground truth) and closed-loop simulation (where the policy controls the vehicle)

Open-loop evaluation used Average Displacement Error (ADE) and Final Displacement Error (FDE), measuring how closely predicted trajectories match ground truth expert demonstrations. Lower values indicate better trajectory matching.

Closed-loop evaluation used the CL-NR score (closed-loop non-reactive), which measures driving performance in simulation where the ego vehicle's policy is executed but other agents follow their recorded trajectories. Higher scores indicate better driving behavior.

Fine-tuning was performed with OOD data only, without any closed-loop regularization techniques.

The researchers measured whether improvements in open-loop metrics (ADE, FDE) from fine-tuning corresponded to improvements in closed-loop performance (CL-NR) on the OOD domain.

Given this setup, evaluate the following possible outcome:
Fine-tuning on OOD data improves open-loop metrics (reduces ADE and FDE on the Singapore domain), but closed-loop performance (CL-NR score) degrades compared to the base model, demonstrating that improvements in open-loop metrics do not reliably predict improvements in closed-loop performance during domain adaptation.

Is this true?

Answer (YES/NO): YES